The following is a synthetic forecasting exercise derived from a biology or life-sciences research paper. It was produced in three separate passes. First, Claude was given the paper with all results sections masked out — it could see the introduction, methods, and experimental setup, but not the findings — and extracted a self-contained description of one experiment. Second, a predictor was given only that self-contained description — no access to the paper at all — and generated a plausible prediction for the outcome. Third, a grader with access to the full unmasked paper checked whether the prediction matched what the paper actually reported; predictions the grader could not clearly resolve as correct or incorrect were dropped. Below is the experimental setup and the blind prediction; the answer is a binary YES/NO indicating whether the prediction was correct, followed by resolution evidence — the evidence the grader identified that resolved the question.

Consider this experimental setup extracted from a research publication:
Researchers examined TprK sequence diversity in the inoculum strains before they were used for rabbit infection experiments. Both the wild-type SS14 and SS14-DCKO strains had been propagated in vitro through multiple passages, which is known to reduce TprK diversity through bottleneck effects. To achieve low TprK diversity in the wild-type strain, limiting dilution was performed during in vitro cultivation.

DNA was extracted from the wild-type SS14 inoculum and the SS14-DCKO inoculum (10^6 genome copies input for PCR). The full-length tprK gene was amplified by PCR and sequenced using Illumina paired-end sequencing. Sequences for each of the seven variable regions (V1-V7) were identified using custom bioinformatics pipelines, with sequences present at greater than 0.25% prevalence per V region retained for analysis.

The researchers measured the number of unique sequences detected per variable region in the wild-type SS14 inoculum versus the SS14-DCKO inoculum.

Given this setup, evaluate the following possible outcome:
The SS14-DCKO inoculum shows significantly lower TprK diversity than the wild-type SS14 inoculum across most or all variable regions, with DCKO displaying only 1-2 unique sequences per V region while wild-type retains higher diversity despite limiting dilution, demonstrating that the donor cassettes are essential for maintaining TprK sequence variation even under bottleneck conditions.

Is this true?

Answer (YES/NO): NO